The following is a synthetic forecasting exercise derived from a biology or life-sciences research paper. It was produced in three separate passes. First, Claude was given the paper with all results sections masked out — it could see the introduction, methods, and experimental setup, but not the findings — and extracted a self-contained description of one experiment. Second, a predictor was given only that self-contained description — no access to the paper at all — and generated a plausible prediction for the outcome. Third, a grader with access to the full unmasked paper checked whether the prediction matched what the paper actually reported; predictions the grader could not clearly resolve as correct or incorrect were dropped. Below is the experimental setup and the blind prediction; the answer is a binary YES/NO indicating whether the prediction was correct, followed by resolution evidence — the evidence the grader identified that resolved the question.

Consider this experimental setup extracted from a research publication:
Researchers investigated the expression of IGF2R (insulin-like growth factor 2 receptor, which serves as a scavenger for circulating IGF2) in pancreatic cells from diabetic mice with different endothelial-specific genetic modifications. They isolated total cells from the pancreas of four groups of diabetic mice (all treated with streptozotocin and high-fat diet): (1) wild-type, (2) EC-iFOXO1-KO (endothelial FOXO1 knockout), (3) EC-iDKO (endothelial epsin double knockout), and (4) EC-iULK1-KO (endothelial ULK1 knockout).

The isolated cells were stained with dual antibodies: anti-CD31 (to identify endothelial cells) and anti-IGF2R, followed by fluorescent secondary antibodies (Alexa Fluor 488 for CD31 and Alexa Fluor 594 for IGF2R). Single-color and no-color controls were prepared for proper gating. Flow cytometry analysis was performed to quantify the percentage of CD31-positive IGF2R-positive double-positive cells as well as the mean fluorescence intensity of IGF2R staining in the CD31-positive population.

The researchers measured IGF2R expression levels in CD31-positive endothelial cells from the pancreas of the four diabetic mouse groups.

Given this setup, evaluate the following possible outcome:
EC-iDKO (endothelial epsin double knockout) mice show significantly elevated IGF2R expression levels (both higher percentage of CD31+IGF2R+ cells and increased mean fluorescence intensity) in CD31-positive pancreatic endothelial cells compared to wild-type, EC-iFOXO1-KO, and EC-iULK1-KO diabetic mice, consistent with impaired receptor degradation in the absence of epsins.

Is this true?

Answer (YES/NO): NO